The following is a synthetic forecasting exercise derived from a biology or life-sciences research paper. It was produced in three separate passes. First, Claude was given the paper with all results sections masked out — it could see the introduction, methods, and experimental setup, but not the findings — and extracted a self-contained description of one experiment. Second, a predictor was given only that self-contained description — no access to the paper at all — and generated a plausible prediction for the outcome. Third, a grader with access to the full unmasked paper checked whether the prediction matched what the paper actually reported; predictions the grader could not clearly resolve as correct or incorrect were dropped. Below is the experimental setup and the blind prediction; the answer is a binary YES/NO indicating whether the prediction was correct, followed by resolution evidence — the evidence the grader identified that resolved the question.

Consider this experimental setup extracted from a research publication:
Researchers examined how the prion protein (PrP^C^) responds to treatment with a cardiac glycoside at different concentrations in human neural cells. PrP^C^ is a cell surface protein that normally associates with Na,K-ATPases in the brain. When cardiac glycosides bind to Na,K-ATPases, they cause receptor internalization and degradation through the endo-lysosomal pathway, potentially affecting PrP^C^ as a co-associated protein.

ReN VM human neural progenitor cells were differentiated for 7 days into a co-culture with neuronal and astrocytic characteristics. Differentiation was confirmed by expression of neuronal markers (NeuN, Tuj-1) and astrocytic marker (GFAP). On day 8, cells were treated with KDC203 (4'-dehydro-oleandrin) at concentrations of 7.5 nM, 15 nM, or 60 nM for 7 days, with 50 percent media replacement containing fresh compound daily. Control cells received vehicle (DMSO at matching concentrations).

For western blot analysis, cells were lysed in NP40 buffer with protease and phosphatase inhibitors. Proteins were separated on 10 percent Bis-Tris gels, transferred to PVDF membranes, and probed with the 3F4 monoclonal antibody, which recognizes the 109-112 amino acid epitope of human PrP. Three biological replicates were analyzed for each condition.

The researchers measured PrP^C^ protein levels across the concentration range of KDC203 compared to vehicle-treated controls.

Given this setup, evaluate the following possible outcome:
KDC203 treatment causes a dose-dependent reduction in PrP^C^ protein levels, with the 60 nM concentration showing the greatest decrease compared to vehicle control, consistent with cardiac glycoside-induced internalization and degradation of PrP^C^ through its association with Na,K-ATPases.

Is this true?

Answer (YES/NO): NO